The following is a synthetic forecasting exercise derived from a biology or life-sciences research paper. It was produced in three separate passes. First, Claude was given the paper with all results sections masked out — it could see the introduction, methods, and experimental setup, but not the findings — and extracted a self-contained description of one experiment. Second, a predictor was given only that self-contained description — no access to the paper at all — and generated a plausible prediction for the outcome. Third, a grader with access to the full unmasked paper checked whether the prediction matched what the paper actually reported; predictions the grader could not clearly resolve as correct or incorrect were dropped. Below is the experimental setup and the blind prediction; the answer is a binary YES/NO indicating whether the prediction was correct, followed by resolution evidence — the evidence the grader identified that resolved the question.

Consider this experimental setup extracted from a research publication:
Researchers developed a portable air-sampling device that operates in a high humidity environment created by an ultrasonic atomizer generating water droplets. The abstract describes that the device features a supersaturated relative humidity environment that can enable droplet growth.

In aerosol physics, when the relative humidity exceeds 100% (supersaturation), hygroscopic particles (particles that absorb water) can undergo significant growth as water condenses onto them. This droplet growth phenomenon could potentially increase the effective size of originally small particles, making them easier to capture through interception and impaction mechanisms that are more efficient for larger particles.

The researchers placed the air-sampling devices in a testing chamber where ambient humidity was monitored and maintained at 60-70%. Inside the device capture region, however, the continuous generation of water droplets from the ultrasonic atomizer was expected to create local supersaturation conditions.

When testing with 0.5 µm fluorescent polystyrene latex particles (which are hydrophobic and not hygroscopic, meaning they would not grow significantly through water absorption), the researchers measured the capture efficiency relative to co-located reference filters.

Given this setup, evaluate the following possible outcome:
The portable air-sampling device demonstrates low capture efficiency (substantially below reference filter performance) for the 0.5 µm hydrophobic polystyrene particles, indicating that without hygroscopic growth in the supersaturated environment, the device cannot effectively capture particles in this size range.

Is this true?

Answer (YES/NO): NO